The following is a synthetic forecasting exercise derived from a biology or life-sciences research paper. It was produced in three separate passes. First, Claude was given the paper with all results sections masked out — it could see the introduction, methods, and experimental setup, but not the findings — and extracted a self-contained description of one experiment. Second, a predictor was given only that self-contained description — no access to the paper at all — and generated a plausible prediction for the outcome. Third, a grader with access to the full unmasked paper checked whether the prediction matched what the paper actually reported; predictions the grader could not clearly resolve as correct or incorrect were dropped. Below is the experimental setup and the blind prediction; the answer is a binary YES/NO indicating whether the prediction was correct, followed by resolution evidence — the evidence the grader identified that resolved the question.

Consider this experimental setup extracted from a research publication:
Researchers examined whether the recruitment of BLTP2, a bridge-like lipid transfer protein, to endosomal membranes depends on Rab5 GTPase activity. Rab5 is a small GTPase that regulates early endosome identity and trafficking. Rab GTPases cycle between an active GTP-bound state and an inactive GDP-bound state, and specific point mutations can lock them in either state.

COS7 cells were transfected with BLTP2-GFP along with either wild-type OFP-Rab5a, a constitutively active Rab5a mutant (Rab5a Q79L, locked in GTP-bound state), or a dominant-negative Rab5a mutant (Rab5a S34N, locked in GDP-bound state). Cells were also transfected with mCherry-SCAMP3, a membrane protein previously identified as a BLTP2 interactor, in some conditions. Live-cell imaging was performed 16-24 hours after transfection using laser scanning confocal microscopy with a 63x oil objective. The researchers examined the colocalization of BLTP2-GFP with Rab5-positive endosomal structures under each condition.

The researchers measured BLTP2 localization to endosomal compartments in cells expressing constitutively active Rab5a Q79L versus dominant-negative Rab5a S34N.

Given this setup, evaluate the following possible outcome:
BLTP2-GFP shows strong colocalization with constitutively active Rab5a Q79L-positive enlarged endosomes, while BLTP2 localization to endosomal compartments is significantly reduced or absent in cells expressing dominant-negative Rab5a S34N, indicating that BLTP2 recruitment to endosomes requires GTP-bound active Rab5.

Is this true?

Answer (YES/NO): YES